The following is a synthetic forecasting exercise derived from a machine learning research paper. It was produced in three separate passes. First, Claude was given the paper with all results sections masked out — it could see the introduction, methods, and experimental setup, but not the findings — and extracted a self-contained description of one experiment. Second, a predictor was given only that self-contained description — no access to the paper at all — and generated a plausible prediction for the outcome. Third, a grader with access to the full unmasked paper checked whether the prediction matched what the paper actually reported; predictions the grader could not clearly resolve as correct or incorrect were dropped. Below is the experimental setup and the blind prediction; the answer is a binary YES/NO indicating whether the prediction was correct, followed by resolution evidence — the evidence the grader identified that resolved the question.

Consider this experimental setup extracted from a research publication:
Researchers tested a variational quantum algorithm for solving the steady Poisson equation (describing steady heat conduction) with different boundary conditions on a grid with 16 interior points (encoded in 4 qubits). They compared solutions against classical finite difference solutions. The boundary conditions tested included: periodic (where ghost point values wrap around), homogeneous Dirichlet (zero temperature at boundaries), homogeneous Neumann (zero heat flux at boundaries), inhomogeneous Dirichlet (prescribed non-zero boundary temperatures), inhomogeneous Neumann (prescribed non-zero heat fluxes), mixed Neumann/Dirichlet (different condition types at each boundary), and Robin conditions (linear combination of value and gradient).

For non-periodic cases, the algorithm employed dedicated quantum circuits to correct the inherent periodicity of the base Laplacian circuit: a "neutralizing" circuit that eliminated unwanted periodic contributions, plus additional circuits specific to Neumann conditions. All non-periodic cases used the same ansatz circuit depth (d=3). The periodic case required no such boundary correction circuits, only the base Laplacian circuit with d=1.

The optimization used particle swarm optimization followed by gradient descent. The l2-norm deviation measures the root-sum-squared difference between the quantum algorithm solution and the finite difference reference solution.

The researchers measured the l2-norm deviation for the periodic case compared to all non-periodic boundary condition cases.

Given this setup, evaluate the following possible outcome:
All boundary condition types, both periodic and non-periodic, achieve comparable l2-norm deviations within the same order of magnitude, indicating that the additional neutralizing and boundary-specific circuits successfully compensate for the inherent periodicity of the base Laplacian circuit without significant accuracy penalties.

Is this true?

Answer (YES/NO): NO